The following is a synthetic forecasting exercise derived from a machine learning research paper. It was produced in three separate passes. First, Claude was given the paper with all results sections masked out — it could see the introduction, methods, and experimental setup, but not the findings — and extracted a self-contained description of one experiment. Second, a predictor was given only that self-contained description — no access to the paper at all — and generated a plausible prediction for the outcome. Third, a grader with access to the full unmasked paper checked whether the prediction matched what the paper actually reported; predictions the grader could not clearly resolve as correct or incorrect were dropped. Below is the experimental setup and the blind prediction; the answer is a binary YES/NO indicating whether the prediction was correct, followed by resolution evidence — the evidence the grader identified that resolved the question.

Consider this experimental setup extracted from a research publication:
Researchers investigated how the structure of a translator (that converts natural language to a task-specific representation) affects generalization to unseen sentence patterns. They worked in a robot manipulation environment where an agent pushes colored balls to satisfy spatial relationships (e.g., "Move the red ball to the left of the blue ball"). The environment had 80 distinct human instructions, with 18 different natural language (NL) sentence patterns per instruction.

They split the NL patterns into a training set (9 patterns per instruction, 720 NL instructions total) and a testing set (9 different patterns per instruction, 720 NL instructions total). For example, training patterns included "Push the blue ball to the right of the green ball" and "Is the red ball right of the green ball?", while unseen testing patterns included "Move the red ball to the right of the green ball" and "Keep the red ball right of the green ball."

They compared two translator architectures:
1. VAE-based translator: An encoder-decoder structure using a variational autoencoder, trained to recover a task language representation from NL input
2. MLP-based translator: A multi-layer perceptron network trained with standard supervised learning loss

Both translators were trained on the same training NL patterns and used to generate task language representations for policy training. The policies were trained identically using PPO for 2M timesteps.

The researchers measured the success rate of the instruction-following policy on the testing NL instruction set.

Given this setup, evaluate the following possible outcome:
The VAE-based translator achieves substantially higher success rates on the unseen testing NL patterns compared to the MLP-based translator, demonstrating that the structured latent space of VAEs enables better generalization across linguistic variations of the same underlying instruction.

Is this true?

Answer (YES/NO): YES